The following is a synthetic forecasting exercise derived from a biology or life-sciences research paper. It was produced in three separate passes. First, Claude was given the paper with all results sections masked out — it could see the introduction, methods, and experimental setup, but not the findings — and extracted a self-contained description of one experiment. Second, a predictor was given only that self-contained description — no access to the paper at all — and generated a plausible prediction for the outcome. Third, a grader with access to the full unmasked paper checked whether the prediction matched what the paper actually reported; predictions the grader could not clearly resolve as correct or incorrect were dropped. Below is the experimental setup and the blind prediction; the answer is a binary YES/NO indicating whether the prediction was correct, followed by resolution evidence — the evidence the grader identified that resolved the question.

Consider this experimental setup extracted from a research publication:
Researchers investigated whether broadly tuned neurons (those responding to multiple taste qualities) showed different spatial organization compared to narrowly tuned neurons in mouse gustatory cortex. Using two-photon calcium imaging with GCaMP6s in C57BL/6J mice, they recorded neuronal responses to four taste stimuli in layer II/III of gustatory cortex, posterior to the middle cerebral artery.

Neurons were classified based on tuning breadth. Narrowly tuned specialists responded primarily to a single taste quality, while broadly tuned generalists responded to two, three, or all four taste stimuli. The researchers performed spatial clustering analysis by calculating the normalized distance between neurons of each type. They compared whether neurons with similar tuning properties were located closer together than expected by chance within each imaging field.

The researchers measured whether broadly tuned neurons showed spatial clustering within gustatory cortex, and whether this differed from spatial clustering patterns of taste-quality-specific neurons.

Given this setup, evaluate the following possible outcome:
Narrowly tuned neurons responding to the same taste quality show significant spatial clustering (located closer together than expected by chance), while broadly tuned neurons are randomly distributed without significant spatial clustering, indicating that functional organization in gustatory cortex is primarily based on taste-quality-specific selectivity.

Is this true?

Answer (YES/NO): NO